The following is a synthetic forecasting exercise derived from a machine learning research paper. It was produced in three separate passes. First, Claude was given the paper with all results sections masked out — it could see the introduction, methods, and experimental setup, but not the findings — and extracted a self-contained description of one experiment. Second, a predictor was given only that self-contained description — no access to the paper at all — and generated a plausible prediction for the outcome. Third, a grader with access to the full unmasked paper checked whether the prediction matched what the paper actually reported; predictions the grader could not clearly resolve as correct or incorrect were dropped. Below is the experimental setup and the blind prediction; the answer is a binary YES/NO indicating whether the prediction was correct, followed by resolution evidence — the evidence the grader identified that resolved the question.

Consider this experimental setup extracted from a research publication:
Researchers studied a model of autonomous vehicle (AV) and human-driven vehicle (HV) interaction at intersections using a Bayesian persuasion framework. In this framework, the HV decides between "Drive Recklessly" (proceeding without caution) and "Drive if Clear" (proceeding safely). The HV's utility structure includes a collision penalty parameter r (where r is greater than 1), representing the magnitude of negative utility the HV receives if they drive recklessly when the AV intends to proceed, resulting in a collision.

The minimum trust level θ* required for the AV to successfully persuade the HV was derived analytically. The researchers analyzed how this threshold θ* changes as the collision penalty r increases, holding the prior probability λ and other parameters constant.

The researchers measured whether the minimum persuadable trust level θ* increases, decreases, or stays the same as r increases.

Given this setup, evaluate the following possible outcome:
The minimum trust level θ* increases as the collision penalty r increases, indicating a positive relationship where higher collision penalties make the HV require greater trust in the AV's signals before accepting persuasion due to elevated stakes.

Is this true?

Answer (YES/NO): NO